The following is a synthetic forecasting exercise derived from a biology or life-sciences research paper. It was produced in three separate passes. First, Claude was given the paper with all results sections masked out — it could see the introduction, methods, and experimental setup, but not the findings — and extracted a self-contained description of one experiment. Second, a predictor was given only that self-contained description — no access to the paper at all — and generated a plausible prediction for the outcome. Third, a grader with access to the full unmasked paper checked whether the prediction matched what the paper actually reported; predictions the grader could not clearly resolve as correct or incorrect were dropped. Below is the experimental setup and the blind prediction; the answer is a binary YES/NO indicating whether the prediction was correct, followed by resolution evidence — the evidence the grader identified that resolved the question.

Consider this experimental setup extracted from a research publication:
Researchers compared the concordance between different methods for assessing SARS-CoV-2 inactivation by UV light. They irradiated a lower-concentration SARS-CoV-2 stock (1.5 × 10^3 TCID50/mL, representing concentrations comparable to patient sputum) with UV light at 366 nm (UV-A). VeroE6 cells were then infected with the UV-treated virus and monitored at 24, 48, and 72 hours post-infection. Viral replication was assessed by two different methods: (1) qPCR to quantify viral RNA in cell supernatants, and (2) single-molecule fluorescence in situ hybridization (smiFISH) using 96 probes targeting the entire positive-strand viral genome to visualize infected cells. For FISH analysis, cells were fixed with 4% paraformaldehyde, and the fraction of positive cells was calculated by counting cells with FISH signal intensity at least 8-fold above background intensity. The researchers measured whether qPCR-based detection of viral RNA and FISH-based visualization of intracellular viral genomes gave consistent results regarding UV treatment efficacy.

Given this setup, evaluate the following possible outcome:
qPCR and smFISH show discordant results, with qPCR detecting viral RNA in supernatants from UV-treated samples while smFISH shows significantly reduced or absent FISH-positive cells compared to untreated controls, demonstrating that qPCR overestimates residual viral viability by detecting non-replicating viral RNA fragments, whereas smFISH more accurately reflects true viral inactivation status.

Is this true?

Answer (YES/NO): NO